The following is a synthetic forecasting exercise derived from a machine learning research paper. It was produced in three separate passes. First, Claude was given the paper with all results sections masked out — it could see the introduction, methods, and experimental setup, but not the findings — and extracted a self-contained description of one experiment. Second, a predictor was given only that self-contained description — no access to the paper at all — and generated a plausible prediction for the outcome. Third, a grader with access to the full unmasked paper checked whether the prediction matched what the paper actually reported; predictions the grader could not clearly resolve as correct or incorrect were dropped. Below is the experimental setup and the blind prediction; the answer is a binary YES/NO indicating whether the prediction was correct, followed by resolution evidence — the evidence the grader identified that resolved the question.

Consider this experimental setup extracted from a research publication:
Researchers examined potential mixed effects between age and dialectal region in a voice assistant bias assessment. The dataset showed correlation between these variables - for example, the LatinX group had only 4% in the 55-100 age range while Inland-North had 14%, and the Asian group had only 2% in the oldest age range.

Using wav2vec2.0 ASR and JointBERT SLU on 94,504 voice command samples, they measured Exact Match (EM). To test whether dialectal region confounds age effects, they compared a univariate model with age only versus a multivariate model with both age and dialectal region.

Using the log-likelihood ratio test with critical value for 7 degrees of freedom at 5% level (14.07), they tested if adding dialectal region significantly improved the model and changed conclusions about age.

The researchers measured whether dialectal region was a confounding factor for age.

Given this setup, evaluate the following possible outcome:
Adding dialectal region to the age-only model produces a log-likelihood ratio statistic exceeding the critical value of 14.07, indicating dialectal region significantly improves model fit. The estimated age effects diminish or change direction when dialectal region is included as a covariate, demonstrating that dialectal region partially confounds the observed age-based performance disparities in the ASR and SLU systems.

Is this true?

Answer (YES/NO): NO